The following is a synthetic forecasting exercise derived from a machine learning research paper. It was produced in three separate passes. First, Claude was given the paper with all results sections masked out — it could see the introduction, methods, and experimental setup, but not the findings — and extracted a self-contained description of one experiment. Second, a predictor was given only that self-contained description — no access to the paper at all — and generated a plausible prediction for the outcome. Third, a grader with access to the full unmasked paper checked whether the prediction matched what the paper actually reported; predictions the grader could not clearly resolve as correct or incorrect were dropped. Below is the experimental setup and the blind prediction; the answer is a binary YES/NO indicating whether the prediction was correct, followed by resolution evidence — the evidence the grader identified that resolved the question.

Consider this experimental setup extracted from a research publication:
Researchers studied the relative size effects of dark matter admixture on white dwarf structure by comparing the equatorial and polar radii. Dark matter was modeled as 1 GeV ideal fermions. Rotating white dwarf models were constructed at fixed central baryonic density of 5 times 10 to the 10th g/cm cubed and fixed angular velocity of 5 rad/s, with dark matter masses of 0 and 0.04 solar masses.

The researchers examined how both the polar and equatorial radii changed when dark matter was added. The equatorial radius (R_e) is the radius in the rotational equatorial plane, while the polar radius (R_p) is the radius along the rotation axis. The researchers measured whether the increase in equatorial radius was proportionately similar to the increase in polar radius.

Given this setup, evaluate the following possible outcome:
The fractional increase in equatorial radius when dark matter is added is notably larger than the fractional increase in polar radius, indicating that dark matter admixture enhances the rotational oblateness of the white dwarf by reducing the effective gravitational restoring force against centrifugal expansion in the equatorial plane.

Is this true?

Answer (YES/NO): YES